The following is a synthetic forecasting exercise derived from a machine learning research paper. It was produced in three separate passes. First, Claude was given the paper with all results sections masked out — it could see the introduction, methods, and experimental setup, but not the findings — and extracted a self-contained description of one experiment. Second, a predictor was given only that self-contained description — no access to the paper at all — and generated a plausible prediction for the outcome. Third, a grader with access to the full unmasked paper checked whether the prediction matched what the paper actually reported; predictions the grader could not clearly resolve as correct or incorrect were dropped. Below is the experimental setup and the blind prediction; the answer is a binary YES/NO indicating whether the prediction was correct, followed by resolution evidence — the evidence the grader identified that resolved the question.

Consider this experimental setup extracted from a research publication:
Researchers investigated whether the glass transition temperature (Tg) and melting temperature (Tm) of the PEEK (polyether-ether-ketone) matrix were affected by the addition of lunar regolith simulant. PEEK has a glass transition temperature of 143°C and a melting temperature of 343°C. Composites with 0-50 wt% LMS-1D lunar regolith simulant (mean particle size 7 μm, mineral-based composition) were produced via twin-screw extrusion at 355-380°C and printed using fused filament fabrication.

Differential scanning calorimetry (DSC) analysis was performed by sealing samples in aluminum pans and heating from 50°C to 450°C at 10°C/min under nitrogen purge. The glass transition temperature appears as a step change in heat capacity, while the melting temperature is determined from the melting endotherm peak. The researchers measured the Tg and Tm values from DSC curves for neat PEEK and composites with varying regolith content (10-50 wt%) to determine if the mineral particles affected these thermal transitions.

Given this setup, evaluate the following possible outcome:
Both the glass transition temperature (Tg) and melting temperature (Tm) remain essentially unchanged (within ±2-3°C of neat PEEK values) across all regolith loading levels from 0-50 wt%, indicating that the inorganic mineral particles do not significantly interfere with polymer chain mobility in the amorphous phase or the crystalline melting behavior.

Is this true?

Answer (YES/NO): NO